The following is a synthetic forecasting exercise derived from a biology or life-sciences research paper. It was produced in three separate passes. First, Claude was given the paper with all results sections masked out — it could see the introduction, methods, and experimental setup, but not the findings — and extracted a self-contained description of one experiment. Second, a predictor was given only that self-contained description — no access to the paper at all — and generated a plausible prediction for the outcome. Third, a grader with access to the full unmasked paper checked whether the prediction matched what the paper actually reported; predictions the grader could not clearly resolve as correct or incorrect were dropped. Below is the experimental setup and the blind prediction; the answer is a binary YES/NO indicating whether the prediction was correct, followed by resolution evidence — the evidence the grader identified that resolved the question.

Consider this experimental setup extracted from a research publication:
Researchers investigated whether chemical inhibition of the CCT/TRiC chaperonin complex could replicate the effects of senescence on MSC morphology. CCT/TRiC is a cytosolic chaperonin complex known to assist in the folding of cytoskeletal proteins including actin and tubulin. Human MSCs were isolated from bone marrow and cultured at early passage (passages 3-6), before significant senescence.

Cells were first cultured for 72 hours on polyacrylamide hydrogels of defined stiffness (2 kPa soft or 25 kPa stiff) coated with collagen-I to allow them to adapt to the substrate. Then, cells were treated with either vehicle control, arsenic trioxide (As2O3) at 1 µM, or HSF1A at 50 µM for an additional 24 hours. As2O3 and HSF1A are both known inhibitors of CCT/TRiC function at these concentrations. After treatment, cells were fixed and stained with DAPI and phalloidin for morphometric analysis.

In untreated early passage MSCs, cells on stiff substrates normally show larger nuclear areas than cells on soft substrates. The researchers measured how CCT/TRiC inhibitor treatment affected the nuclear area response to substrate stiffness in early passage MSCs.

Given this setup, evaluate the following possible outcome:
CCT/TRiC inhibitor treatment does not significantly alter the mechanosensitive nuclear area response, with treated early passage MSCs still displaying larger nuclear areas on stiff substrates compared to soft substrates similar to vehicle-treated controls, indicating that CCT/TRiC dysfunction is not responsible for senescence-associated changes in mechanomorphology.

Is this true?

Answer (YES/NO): NO